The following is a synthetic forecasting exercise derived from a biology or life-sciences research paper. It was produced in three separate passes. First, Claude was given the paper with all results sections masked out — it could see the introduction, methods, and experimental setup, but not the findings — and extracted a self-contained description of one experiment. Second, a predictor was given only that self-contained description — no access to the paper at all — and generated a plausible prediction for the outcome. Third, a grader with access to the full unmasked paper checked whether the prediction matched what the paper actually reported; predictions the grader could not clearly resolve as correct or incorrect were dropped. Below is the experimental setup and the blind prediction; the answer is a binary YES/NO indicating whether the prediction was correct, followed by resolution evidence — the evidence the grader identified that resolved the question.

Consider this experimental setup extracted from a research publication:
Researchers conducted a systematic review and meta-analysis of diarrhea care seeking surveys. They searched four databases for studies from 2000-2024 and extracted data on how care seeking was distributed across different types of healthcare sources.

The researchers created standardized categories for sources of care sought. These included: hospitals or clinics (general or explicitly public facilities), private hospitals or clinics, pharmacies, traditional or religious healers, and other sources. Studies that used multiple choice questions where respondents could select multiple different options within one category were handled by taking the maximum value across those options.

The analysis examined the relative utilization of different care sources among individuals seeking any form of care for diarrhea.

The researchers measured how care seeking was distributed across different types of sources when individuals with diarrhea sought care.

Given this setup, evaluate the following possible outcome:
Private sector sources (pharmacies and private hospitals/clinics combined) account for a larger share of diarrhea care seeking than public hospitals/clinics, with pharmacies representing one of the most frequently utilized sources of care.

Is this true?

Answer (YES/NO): NO